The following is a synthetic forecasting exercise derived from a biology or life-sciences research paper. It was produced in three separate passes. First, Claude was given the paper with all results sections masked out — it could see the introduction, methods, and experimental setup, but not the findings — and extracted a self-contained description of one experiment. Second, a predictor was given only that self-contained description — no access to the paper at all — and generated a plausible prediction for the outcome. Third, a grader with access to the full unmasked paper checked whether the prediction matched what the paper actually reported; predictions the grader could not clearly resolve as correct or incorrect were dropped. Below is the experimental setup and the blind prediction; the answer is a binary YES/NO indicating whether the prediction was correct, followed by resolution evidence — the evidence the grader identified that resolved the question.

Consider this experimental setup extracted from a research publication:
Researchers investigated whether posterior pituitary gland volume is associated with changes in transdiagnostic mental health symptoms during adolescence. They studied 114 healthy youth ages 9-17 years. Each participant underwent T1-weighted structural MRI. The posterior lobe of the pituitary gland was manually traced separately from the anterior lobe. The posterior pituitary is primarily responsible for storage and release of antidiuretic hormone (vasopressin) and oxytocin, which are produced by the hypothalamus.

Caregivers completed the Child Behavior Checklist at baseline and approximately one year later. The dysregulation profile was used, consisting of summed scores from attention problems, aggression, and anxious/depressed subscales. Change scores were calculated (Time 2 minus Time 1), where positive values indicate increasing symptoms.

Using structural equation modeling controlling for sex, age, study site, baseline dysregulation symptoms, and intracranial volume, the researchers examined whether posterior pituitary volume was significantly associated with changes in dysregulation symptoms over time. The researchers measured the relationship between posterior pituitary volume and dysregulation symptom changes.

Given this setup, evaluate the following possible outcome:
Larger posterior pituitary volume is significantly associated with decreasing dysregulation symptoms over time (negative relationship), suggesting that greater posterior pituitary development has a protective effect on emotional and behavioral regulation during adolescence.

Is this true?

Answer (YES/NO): NO